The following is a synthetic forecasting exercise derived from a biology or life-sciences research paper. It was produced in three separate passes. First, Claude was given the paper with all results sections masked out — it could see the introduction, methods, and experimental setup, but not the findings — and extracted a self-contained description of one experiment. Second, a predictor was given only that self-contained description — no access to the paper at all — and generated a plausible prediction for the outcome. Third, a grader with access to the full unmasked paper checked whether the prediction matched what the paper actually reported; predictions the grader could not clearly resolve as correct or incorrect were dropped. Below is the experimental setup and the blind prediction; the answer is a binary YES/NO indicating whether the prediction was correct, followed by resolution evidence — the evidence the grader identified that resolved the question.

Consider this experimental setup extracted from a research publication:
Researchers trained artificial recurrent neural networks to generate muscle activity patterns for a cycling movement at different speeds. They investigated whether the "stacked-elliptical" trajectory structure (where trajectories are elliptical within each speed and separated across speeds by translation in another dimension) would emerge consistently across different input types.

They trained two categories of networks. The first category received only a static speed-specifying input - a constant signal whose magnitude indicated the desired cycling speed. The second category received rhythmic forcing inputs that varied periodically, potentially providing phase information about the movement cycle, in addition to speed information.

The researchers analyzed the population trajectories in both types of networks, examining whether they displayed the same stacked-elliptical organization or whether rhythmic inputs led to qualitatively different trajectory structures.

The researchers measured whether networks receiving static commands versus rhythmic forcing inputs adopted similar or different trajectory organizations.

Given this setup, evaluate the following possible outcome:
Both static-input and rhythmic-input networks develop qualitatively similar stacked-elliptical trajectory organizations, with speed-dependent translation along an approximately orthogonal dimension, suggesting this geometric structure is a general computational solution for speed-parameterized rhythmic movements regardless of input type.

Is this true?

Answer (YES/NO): NO